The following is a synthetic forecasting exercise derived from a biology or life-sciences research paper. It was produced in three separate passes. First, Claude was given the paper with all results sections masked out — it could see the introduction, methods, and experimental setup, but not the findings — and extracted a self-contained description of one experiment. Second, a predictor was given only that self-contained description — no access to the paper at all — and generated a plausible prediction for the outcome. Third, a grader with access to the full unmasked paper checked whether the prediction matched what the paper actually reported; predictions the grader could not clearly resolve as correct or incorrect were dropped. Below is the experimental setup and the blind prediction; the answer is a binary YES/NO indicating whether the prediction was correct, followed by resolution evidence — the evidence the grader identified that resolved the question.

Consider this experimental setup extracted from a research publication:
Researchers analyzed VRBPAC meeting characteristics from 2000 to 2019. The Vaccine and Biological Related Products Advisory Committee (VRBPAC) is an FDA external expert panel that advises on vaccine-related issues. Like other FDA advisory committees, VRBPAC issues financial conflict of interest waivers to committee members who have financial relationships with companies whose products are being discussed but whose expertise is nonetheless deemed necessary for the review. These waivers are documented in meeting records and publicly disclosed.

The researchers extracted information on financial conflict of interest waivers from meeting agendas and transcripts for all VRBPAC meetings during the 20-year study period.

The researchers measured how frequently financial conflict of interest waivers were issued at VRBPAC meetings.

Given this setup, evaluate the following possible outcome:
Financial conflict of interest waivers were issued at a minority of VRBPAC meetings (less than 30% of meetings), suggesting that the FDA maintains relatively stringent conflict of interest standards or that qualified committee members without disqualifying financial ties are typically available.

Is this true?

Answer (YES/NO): YES